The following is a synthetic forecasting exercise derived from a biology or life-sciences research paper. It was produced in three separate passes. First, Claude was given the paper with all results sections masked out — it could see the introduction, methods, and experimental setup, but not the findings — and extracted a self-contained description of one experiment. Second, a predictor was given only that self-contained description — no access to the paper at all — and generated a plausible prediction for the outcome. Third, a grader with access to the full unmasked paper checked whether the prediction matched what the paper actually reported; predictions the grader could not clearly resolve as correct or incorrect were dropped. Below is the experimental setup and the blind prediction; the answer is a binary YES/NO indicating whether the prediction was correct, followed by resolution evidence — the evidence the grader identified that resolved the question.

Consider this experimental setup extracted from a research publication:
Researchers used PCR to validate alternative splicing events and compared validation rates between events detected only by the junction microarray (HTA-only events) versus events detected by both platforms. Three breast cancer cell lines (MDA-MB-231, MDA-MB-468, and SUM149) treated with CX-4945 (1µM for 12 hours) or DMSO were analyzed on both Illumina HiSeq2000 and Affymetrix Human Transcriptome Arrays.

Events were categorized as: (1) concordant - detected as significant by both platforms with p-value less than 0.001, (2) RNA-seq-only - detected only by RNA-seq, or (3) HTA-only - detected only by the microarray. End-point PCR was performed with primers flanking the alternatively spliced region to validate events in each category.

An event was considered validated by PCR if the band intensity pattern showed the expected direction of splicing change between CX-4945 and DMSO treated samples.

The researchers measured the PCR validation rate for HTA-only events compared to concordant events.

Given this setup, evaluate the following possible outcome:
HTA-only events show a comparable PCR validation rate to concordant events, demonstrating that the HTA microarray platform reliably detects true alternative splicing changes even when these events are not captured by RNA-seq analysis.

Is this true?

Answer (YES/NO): NO